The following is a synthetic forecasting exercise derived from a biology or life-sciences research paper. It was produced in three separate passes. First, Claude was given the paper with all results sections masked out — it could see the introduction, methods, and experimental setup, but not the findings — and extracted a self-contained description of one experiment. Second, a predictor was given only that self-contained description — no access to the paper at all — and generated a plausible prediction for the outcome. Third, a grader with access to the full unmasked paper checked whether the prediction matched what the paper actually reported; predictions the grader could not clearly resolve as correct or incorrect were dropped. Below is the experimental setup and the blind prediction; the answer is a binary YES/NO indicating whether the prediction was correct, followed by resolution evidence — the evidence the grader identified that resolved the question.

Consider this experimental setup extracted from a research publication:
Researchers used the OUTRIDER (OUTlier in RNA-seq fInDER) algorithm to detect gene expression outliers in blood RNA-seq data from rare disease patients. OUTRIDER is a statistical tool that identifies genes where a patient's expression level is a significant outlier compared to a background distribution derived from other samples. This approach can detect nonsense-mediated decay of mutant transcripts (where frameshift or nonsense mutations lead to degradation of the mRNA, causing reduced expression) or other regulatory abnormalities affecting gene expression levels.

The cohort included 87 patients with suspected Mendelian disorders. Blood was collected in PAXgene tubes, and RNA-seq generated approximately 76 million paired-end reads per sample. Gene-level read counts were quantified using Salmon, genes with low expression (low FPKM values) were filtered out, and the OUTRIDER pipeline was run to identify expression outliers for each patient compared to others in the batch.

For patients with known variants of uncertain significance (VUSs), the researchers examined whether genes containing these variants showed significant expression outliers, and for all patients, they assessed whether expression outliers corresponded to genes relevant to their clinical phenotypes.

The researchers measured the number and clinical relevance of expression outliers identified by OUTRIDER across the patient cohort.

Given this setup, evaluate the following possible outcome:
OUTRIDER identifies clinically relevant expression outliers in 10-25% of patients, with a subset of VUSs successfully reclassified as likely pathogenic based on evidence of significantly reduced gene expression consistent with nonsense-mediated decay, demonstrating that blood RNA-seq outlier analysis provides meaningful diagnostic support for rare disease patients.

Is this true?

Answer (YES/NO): NO